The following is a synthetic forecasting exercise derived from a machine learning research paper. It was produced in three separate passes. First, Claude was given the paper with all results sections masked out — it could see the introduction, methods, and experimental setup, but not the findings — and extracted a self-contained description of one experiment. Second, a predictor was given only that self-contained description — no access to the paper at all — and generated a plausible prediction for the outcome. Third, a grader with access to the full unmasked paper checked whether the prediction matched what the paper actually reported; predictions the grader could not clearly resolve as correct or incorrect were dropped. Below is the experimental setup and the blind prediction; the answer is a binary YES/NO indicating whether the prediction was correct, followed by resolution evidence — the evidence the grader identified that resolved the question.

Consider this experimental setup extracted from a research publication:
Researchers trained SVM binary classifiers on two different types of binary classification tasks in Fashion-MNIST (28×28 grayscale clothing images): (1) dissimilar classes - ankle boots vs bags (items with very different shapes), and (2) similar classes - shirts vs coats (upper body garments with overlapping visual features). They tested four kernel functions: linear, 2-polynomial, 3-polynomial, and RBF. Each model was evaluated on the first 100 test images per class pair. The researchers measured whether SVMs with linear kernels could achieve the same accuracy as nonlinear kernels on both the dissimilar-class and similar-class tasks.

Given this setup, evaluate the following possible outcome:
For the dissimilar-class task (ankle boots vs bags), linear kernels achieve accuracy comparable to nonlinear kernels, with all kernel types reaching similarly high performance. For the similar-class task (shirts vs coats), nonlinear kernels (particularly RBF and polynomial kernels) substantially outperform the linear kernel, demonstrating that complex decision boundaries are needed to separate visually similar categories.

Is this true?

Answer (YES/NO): YES